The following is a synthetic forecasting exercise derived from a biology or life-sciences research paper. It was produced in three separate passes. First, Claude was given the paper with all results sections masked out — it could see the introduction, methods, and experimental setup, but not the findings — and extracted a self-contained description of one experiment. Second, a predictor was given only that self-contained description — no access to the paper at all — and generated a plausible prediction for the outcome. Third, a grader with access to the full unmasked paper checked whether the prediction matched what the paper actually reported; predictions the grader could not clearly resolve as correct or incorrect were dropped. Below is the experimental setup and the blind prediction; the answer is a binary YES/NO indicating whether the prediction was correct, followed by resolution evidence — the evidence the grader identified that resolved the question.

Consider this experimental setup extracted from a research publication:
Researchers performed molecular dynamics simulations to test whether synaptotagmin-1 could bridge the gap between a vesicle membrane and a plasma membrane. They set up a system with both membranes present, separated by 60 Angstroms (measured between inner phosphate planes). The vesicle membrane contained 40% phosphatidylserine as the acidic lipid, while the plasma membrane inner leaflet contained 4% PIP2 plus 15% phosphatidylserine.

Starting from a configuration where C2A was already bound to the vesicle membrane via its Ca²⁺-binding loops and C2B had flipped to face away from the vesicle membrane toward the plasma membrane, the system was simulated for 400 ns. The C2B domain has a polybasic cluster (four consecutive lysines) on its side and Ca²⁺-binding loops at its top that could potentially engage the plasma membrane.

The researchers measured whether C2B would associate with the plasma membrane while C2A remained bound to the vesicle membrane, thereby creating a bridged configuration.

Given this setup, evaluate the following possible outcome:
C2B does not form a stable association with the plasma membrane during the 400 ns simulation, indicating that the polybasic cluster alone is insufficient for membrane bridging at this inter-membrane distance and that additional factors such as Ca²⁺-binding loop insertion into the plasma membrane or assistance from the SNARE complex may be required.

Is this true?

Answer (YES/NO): NO